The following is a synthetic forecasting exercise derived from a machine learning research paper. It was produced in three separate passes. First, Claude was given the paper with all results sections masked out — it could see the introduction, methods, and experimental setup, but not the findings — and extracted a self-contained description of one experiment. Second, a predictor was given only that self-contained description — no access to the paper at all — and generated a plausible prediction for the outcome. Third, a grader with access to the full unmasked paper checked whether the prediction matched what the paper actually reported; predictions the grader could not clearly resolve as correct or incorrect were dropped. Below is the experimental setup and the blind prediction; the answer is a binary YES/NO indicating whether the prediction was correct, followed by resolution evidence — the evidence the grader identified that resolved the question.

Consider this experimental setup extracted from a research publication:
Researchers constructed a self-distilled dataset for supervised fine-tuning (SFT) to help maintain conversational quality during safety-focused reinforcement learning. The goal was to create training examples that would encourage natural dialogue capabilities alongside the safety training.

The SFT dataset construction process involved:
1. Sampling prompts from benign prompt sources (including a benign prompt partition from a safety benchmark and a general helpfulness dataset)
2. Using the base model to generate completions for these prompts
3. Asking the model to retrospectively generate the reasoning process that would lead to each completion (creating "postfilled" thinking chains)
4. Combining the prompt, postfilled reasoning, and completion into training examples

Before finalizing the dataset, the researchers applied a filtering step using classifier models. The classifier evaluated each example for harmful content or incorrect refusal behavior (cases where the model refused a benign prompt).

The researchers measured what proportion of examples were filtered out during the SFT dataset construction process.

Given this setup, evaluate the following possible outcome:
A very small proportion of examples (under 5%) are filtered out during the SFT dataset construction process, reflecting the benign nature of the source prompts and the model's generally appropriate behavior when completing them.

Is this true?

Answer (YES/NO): YES